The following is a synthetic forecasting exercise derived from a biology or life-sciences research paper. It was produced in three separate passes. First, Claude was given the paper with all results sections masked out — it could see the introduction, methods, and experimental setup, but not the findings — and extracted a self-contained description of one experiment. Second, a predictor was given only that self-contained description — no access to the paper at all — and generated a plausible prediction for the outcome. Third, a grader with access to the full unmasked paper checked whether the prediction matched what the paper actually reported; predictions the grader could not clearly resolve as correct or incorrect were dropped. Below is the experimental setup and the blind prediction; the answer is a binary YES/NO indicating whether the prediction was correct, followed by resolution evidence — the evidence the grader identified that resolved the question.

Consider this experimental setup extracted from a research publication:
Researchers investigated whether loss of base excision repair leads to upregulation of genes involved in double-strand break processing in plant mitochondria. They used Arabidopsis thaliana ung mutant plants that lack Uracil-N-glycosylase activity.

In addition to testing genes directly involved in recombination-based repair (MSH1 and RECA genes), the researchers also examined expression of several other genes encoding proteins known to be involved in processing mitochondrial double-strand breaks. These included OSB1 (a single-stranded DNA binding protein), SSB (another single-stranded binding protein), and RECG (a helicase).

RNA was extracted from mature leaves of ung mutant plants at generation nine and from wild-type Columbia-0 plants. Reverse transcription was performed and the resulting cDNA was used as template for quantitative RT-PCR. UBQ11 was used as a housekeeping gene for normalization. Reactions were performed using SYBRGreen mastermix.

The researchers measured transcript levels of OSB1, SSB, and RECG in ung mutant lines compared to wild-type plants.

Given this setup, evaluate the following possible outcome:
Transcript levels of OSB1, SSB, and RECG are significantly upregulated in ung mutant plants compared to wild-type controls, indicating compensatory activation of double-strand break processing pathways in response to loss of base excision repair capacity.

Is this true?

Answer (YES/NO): NO